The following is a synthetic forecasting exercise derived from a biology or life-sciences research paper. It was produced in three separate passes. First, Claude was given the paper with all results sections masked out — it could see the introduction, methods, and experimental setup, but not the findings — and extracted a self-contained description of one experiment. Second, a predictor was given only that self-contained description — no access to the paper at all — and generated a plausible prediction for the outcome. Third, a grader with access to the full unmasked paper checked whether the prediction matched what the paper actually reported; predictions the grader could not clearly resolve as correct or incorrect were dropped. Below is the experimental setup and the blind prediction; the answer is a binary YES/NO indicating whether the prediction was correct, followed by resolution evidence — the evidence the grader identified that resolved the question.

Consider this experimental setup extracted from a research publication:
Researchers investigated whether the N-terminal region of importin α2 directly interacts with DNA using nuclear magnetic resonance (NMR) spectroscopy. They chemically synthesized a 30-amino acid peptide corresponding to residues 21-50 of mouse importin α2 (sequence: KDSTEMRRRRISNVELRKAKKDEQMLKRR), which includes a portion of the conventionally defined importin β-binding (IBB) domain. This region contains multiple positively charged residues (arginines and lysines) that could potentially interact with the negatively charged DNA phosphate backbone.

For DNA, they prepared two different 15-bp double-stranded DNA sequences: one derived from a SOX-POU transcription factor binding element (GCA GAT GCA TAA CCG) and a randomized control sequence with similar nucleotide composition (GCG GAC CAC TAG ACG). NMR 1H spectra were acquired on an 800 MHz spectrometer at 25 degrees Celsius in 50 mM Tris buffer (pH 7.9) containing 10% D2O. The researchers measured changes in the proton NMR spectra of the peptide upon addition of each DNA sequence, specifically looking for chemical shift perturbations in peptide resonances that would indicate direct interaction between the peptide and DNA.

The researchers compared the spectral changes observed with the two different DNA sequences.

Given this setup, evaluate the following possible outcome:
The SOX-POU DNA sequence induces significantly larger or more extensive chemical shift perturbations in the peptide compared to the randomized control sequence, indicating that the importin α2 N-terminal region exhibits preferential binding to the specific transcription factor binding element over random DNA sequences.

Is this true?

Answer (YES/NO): YES